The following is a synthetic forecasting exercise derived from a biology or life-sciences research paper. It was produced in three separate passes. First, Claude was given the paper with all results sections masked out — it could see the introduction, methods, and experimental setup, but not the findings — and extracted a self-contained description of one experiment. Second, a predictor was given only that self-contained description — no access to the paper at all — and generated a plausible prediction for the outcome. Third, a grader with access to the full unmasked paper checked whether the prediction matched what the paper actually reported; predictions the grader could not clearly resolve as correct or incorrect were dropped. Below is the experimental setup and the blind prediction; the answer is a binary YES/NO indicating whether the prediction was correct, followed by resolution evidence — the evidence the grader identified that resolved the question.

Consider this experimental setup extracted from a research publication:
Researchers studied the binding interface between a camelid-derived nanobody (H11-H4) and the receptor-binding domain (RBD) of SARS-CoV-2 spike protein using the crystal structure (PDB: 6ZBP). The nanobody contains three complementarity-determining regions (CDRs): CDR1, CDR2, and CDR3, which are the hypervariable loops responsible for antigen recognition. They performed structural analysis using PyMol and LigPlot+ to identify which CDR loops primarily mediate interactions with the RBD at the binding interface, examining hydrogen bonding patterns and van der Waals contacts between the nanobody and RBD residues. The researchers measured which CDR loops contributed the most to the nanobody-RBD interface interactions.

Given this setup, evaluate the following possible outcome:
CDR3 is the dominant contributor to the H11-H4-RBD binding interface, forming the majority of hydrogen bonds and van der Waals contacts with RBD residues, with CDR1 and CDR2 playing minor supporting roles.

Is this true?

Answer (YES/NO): NO